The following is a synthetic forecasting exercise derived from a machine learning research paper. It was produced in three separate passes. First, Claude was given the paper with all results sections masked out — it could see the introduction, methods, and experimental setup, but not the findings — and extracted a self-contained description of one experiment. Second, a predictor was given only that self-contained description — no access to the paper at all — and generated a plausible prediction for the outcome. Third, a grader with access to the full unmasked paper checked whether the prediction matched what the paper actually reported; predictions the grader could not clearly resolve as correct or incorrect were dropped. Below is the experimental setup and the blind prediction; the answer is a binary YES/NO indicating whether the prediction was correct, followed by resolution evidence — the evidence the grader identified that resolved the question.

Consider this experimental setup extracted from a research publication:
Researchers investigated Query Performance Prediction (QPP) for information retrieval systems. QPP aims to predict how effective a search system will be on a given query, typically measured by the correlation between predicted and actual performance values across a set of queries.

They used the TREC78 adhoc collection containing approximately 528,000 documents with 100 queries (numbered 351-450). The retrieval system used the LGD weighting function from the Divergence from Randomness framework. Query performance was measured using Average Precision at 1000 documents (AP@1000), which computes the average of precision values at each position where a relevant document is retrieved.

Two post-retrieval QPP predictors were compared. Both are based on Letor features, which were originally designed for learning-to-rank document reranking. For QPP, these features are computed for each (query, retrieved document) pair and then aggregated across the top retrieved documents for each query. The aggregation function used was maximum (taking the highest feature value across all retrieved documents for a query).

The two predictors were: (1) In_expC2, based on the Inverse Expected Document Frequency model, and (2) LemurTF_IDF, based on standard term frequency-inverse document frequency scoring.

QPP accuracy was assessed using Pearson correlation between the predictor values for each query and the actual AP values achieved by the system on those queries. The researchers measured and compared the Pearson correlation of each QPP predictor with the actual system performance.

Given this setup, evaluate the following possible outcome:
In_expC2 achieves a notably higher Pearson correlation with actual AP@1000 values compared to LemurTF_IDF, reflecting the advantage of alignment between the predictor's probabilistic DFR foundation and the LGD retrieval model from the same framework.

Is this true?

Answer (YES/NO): NO